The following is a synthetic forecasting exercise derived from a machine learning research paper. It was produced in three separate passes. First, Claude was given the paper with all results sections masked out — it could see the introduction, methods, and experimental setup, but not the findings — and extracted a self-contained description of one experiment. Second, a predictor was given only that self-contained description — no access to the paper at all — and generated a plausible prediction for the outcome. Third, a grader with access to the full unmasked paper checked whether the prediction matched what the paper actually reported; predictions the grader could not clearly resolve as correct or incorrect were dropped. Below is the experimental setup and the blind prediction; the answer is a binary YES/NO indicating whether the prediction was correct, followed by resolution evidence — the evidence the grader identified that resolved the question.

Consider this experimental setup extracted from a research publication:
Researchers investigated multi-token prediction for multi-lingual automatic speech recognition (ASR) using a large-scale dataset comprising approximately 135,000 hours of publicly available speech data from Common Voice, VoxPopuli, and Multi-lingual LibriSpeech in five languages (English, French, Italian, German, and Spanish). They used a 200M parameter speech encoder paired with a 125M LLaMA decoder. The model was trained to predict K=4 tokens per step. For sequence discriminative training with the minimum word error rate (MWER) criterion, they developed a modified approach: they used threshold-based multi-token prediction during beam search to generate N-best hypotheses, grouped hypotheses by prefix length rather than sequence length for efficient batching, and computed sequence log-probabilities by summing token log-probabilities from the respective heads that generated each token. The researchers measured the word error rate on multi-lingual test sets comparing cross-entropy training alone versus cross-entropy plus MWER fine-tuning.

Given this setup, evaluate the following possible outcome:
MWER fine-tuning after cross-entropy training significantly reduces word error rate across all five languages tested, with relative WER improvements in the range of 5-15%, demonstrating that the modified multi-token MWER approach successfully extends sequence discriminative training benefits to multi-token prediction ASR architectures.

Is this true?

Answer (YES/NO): NO